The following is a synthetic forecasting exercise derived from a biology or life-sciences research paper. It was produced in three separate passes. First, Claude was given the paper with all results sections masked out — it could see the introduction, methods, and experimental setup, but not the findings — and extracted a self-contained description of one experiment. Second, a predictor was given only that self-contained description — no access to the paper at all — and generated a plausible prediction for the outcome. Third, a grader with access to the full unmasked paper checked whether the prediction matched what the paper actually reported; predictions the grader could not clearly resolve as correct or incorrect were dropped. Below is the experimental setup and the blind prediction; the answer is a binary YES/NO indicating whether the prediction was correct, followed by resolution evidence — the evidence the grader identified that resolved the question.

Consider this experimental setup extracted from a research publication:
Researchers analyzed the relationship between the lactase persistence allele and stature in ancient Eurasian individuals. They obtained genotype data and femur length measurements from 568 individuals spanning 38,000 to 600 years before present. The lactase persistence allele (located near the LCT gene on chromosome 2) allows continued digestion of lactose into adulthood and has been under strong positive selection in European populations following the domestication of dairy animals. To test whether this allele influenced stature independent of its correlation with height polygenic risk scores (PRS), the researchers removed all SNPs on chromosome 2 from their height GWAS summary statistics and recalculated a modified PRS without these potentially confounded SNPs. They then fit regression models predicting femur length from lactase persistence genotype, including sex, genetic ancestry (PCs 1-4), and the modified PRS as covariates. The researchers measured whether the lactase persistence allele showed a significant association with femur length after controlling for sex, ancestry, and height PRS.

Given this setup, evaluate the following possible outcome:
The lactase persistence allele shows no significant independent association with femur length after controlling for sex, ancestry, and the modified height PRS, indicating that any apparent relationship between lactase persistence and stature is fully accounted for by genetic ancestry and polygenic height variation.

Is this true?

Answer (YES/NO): NO